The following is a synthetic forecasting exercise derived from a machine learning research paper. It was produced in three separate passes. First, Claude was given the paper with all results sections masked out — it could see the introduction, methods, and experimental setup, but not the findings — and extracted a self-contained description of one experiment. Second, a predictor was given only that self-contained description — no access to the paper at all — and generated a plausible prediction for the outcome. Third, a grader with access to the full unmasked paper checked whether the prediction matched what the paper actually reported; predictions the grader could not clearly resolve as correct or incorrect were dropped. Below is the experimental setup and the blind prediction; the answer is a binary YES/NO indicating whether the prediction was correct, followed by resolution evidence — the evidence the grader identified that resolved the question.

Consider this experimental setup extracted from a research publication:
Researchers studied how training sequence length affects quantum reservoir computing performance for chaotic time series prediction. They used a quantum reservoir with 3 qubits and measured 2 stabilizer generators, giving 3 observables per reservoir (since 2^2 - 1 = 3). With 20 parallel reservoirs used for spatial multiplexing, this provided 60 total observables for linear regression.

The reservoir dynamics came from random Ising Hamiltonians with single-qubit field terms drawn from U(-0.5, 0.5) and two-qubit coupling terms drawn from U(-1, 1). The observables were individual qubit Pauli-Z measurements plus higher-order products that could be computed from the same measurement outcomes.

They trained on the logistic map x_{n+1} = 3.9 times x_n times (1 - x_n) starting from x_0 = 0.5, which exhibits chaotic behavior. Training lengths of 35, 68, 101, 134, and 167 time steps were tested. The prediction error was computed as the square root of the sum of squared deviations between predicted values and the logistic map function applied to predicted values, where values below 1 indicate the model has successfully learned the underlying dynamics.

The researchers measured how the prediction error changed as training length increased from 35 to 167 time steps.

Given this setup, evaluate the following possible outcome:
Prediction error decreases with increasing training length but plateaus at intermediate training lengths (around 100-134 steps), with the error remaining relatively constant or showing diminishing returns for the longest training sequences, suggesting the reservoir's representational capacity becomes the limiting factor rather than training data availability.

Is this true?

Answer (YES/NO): NO